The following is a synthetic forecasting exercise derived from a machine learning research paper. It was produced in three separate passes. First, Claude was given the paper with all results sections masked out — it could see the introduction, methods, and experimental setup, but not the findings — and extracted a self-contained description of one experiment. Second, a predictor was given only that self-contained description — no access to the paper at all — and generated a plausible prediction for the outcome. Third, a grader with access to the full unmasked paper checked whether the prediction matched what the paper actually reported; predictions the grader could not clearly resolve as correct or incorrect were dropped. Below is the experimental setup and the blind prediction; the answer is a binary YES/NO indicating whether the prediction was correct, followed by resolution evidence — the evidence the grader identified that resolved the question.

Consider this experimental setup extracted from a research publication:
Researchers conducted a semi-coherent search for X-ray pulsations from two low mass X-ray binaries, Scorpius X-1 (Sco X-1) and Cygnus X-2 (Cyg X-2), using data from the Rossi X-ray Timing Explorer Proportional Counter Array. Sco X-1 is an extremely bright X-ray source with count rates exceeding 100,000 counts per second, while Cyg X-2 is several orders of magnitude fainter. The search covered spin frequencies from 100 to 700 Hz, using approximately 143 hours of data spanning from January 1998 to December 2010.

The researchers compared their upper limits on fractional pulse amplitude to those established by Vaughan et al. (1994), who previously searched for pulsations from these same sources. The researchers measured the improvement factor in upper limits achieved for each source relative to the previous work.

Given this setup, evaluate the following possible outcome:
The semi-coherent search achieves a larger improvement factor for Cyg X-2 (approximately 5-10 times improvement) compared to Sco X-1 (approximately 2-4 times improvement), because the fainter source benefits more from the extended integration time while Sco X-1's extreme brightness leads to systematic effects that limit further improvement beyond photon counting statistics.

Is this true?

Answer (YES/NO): NO